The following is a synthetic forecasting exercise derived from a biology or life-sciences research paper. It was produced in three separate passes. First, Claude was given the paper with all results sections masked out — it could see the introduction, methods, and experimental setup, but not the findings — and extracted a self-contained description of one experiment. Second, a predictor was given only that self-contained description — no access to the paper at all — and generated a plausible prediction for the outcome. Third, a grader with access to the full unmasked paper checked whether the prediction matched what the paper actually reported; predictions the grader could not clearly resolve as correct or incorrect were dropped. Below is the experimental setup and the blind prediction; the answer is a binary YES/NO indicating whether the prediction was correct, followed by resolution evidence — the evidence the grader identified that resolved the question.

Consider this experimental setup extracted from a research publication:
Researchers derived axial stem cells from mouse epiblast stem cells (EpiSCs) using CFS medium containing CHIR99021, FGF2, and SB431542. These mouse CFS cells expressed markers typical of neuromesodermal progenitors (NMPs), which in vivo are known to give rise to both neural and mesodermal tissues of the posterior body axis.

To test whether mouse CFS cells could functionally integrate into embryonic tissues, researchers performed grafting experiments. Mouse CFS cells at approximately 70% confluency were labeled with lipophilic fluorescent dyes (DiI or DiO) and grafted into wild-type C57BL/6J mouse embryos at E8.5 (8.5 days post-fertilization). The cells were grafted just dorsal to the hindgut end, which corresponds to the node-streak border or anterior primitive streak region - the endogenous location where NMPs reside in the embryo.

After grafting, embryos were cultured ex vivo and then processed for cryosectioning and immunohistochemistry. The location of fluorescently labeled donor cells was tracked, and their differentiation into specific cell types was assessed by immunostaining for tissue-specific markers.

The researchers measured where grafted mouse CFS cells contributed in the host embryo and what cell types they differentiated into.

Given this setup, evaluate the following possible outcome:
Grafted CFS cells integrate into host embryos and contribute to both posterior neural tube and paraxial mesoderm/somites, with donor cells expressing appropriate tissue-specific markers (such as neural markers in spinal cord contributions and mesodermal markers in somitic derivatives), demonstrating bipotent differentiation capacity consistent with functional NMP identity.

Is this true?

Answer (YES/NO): YES